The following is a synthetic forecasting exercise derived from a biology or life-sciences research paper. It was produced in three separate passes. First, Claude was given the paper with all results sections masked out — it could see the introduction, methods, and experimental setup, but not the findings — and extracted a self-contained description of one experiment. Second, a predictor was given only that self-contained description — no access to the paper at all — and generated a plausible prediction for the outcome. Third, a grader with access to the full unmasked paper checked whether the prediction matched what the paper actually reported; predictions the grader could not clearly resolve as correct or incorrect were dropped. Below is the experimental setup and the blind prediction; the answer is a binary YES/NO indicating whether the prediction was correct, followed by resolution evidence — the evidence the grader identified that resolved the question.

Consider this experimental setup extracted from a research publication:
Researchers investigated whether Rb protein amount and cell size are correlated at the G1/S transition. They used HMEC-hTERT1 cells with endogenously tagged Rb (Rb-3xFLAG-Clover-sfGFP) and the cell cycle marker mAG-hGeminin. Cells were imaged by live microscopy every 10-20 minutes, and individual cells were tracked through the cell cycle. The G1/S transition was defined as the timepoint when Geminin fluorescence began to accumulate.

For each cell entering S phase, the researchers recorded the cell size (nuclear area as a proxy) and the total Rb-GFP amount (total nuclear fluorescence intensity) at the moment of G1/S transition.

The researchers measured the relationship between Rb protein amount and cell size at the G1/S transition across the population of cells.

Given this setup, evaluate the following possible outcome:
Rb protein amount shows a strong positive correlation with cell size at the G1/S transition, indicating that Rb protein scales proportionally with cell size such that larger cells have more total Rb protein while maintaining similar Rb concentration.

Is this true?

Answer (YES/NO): NO